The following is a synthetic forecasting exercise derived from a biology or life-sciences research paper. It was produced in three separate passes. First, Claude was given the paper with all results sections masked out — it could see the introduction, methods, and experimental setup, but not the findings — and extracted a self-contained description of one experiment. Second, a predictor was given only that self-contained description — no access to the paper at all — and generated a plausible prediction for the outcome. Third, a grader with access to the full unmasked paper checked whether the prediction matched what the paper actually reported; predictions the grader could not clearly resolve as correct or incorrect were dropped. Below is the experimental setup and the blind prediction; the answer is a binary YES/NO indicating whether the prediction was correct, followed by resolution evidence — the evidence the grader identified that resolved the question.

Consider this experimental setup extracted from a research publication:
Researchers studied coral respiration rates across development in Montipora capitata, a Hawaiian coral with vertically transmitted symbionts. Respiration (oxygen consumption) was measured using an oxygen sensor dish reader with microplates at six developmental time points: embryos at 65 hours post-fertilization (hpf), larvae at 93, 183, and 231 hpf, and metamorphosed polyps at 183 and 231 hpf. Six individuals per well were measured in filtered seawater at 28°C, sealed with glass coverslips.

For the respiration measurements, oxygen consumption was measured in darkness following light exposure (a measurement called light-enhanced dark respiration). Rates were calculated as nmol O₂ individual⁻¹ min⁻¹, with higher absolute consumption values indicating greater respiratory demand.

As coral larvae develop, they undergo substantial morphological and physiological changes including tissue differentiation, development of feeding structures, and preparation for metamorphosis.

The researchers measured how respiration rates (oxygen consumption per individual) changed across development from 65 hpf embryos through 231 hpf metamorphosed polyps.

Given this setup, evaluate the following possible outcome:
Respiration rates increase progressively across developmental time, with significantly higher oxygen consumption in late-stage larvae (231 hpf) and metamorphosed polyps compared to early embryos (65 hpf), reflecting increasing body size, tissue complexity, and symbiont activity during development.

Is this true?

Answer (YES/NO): NO